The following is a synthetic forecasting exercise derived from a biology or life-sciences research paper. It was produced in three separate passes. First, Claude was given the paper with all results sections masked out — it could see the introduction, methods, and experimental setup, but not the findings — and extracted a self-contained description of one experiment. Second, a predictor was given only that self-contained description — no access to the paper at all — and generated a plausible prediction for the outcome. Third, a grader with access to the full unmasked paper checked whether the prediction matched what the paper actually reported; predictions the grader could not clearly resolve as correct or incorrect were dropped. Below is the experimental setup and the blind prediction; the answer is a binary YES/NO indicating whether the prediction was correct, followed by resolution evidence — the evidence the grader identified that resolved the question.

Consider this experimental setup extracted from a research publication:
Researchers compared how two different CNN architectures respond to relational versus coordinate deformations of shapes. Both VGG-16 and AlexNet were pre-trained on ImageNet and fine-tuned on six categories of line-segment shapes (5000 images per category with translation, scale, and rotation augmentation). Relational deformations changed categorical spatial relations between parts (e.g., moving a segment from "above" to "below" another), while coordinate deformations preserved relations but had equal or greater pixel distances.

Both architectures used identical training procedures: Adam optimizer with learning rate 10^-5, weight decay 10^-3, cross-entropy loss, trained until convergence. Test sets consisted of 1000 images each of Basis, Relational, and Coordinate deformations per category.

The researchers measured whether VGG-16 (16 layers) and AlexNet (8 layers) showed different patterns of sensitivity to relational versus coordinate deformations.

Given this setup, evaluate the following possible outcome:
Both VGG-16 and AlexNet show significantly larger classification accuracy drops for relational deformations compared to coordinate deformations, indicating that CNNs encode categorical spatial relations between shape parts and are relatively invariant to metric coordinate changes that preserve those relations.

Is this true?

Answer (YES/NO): NO